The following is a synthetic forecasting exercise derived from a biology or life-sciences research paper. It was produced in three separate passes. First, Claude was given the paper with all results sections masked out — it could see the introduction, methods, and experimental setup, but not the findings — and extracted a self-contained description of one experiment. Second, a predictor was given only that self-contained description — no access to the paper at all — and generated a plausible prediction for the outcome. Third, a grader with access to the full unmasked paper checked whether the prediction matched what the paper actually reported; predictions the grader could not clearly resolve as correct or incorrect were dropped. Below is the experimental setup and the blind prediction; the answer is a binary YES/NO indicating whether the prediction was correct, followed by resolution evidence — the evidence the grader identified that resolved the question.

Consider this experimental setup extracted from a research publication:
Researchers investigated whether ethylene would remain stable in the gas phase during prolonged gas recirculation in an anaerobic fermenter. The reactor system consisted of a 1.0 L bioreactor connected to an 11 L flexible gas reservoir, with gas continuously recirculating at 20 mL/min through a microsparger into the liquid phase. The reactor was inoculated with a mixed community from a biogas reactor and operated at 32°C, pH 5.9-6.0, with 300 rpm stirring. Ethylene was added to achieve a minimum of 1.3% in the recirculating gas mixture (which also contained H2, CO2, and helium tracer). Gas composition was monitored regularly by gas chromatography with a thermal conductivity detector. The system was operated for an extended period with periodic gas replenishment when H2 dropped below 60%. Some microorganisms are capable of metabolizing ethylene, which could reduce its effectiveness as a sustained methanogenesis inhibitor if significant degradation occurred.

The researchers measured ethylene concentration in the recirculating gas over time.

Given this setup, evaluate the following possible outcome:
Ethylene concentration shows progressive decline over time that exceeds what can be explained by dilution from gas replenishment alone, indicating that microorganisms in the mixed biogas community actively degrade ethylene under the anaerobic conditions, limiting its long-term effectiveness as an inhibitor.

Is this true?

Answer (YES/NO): NO